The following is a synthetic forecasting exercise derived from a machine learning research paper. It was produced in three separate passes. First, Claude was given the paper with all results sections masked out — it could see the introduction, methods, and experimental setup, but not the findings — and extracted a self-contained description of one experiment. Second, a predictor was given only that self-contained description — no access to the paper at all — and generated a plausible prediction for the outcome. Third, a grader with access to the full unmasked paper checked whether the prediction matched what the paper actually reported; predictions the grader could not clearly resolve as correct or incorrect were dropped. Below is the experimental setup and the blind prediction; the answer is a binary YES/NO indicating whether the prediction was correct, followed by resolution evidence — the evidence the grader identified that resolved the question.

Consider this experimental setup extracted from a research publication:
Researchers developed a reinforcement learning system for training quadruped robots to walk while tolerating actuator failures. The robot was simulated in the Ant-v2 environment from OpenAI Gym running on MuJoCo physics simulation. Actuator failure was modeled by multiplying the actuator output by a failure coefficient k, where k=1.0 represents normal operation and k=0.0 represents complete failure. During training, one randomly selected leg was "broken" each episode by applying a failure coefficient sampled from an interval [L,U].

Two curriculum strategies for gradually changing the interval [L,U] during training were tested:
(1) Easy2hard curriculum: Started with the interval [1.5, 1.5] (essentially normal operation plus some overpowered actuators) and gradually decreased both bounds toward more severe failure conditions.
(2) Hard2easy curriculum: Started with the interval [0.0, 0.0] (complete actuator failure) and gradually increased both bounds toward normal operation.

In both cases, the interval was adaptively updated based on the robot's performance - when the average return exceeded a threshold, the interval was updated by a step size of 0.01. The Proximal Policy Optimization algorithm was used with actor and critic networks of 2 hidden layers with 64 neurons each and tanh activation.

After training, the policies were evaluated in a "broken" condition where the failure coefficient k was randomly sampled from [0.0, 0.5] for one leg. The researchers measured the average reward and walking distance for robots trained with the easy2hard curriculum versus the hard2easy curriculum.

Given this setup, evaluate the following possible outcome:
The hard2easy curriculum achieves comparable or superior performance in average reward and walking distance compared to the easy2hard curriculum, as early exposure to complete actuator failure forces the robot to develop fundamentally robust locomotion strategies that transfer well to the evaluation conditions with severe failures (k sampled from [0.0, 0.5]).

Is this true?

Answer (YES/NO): YES